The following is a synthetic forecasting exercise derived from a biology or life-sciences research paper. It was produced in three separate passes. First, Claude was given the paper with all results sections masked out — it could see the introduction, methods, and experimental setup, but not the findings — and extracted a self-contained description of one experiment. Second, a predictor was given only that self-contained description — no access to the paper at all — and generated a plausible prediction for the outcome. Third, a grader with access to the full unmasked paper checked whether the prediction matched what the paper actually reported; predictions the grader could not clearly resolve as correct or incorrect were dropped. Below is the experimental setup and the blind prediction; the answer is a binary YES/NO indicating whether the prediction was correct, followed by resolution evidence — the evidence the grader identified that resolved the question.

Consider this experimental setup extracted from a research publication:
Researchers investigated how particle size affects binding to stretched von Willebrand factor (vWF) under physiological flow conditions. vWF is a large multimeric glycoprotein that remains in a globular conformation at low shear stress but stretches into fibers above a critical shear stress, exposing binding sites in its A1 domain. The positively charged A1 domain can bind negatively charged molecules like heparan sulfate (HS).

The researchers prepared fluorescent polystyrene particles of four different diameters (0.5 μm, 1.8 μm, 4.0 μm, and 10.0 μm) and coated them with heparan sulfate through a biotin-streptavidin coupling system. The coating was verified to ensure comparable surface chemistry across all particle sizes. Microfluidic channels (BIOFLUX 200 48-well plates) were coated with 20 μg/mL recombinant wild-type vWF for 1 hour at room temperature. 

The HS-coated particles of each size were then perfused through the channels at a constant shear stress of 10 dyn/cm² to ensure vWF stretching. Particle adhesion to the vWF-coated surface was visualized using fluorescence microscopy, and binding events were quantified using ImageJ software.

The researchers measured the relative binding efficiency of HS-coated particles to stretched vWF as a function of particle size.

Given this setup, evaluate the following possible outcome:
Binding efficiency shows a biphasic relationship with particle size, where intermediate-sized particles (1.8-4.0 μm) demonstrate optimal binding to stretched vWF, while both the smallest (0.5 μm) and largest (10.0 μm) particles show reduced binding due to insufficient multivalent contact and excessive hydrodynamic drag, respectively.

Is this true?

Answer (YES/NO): NO